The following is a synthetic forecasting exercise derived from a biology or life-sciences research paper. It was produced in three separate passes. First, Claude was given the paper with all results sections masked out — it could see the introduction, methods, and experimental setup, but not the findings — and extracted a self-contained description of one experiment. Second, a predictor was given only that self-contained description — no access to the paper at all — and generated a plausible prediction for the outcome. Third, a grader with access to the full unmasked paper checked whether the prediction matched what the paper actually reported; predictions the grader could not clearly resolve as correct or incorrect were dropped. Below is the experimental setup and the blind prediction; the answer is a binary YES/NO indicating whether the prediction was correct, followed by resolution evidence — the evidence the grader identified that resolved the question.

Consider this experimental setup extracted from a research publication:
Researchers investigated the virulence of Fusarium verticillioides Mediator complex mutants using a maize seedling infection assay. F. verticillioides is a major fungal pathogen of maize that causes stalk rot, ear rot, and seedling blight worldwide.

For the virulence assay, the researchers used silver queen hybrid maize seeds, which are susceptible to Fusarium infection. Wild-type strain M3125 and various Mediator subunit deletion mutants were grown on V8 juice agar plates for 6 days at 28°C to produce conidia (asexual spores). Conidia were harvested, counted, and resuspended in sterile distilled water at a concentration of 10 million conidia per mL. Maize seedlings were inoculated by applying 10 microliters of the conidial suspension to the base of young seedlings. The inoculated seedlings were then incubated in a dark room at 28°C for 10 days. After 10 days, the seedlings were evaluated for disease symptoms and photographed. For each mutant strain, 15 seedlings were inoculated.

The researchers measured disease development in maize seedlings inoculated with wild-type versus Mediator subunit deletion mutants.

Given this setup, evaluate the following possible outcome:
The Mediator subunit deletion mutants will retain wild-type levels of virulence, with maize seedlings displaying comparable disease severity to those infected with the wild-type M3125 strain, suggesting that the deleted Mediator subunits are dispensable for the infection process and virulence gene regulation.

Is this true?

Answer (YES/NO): NO